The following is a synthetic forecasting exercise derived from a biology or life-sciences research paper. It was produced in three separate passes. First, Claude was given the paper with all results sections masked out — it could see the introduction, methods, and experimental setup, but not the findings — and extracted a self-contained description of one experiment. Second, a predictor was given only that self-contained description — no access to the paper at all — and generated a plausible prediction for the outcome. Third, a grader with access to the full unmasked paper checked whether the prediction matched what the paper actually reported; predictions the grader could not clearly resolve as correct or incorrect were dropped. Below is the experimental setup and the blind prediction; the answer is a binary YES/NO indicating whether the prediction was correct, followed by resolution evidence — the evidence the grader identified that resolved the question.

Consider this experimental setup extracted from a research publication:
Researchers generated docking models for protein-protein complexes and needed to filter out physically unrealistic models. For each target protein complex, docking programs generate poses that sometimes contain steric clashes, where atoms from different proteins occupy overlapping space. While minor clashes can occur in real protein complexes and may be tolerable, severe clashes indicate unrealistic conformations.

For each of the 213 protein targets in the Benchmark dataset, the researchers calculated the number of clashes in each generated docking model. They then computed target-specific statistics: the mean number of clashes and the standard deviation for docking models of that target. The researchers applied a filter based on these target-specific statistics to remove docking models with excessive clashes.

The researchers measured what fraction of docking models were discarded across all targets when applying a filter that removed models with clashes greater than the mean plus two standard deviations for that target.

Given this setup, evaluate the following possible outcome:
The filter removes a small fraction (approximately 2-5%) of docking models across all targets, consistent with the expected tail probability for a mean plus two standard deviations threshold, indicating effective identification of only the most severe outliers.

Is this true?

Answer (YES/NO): YES